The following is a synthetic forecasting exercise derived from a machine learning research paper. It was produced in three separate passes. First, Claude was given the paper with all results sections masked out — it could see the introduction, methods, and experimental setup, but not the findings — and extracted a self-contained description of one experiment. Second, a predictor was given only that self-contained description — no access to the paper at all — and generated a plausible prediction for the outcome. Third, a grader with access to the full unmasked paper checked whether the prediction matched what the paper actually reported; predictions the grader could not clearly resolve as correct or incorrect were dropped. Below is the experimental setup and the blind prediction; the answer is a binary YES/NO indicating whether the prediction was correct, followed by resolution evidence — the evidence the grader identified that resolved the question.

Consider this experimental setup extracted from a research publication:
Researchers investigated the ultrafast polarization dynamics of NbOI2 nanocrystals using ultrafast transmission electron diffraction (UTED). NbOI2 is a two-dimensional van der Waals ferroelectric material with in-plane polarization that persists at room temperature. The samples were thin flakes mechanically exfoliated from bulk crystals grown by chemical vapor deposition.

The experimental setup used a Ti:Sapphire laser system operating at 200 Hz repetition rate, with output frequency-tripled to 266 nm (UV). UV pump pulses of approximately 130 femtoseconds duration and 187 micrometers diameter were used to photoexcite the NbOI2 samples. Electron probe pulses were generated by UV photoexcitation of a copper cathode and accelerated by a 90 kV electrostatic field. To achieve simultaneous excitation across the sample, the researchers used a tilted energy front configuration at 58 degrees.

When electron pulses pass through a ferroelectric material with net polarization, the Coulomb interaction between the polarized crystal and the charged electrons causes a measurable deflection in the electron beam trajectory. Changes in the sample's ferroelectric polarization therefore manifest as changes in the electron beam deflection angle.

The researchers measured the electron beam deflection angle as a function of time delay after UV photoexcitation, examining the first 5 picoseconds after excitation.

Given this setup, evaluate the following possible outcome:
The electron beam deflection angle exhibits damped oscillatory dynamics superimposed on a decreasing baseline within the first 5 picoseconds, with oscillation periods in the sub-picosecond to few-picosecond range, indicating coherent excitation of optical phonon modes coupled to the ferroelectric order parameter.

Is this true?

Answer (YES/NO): NO